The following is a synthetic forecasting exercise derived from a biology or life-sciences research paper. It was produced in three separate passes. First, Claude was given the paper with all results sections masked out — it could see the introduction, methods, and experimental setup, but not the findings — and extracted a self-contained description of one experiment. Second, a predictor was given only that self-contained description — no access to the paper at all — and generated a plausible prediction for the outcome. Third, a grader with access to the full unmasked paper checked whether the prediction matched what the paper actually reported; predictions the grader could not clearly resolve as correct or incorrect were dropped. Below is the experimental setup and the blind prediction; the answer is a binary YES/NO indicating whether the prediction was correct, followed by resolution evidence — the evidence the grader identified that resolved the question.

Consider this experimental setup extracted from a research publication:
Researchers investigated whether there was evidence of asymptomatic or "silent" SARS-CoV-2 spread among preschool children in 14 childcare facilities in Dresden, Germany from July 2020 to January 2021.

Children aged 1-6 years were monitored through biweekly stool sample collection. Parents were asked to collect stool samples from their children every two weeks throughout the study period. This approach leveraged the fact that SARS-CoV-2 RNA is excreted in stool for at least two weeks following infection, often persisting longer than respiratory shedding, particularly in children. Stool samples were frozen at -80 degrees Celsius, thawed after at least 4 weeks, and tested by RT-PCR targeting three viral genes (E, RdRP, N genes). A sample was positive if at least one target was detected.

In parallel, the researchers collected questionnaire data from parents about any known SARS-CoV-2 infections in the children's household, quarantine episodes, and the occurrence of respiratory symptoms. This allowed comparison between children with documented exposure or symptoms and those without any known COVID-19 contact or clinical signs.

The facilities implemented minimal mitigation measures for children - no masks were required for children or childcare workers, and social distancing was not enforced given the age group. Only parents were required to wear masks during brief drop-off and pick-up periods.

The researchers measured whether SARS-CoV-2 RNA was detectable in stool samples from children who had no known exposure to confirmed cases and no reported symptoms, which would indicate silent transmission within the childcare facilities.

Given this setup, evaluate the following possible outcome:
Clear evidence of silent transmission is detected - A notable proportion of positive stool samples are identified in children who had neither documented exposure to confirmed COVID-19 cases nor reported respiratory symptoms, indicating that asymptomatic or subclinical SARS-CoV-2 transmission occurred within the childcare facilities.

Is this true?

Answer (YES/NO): NO